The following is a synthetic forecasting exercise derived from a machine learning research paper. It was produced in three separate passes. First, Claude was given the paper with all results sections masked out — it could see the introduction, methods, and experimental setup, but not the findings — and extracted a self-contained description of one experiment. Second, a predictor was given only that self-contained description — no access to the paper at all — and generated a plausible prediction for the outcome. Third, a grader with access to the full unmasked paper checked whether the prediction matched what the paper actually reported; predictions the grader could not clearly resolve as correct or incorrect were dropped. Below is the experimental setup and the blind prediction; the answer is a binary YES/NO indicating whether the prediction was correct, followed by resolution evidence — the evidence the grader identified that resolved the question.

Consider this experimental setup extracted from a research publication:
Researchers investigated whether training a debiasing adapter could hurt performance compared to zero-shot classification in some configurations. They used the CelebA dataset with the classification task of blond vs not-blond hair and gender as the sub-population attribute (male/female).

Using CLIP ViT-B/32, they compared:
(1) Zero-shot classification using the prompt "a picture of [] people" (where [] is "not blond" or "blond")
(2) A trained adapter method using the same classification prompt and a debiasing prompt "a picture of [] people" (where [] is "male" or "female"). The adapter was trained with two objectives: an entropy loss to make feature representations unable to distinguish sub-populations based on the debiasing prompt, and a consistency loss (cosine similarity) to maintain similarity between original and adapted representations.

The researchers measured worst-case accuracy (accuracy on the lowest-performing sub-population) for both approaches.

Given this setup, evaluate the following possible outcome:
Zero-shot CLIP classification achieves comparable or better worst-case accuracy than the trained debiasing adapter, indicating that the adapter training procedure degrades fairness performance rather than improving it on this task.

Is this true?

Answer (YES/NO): YES